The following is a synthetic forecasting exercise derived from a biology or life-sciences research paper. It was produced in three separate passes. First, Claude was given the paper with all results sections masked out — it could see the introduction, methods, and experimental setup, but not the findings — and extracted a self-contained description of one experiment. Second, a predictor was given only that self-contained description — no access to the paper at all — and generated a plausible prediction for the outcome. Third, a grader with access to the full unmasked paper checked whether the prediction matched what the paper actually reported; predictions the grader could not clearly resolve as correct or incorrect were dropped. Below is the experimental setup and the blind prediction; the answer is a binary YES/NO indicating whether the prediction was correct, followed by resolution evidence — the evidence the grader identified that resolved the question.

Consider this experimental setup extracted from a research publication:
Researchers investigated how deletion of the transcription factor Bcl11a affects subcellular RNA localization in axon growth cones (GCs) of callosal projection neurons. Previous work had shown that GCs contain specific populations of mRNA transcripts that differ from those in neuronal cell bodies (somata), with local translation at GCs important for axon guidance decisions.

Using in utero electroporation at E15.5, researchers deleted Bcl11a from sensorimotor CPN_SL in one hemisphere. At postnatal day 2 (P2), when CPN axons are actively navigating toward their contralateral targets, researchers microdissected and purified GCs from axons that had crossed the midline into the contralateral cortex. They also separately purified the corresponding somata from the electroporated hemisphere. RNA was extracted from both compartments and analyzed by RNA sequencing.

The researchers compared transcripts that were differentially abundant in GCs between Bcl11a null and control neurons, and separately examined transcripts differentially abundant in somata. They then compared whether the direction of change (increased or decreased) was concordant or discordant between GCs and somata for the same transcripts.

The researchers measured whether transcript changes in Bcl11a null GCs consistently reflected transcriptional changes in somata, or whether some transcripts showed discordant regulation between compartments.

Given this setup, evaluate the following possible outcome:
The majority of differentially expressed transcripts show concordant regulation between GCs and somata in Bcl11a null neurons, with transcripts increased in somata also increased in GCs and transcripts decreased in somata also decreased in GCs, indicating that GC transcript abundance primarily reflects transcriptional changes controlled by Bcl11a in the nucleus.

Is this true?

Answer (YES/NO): NO